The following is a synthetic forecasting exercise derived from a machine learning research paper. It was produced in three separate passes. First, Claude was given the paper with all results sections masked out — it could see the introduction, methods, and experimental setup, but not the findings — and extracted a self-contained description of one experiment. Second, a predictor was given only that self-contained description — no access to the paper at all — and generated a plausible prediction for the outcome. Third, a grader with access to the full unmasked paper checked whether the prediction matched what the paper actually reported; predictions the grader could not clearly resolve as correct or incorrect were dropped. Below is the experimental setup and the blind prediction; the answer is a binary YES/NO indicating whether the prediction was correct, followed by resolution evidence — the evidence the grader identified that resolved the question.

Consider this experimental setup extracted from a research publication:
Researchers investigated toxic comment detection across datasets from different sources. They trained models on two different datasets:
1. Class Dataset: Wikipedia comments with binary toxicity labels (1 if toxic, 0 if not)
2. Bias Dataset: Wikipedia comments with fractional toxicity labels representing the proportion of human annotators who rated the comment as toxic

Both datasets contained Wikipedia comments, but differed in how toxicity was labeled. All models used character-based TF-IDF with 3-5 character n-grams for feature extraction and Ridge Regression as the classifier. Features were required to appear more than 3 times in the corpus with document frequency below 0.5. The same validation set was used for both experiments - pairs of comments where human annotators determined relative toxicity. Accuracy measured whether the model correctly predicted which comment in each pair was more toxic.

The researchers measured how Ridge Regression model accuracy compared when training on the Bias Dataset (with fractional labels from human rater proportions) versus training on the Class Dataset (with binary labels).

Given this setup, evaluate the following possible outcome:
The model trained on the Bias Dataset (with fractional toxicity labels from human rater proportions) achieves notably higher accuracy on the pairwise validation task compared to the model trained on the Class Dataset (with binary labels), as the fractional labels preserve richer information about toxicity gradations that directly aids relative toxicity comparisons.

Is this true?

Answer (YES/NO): NO